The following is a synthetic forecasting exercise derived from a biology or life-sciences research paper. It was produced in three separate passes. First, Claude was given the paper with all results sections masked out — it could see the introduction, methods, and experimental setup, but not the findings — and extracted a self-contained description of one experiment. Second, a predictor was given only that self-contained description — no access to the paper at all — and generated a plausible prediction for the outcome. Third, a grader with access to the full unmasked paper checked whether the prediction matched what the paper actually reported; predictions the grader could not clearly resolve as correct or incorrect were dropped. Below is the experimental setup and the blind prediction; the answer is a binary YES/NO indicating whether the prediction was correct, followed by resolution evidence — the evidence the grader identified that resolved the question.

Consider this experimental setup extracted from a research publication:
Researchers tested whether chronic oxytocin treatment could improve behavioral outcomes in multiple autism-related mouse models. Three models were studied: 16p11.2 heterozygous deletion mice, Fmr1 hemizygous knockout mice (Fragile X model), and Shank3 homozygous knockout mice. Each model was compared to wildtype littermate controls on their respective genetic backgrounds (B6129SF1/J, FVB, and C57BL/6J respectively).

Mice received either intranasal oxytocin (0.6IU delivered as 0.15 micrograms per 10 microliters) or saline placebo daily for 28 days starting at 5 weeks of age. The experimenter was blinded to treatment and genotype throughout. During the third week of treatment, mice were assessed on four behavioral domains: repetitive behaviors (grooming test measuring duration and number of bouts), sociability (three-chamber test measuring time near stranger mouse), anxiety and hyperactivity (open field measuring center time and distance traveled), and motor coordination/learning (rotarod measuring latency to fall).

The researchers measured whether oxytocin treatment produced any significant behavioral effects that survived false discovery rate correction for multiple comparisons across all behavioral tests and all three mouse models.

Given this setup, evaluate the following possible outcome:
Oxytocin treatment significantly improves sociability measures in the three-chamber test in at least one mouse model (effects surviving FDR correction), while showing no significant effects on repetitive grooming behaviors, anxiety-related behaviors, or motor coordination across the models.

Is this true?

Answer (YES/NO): NO